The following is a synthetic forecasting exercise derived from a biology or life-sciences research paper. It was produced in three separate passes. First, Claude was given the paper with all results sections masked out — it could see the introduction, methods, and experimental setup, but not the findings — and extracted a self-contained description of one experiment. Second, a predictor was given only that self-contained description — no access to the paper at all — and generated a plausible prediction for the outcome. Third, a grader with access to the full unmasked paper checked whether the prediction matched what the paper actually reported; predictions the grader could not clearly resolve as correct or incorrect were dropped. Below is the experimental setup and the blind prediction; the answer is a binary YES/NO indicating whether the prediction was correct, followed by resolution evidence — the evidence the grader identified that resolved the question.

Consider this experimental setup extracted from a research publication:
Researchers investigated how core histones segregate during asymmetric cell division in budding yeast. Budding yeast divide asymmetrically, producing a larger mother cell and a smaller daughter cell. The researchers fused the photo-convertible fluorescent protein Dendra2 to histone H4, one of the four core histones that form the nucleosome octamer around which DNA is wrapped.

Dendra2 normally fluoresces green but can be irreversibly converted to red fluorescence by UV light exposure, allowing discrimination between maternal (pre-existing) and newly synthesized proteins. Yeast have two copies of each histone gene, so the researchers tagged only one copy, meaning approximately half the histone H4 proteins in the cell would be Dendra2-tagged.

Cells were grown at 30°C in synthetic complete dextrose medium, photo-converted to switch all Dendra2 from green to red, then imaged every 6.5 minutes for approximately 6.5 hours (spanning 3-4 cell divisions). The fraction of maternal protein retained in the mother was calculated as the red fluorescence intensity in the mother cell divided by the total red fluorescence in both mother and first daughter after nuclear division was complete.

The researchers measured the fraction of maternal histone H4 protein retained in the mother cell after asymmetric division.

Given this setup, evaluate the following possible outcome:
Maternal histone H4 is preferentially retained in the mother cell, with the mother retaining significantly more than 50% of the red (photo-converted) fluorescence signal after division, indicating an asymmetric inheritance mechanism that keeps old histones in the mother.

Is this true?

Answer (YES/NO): NO